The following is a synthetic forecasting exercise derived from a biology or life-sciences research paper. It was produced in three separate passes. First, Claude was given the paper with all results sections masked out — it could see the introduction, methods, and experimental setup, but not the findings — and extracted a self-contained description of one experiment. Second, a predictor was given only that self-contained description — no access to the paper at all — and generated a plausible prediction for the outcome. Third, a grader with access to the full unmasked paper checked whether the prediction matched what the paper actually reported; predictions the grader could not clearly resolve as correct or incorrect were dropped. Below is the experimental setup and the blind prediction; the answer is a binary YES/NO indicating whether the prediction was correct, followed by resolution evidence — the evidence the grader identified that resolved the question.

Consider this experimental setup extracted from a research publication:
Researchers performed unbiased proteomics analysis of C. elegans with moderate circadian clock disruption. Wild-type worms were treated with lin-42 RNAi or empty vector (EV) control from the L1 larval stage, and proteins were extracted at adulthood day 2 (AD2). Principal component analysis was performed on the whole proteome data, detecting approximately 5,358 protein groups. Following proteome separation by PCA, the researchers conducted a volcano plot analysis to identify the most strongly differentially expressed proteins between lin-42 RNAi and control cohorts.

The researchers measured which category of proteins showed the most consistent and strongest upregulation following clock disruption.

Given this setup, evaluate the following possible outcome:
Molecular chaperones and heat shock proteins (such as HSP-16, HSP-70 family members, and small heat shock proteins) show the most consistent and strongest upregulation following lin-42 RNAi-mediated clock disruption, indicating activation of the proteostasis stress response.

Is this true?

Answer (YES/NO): NO